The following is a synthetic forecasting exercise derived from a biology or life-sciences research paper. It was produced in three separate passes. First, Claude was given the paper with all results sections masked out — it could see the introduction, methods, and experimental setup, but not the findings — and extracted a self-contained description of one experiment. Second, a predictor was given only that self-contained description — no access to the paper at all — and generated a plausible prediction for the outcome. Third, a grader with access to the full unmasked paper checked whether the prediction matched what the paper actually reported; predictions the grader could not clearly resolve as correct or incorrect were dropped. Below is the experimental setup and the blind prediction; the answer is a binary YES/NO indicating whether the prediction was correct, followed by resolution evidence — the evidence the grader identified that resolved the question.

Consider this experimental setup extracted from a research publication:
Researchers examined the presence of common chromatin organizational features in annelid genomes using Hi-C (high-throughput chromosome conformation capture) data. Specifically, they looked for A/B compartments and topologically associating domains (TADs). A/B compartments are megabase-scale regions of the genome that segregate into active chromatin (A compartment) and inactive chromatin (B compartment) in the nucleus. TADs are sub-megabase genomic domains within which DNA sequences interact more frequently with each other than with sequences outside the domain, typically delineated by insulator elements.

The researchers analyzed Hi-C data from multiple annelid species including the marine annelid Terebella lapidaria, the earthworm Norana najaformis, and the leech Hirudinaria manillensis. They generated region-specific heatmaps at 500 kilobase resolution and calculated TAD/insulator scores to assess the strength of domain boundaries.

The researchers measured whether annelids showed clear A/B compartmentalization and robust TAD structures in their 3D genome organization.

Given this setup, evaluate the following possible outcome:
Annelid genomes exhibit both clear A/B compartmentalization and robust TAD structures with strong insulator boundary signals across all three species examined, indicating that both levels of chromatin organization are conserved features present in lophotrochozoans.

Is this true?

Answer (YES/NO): NO